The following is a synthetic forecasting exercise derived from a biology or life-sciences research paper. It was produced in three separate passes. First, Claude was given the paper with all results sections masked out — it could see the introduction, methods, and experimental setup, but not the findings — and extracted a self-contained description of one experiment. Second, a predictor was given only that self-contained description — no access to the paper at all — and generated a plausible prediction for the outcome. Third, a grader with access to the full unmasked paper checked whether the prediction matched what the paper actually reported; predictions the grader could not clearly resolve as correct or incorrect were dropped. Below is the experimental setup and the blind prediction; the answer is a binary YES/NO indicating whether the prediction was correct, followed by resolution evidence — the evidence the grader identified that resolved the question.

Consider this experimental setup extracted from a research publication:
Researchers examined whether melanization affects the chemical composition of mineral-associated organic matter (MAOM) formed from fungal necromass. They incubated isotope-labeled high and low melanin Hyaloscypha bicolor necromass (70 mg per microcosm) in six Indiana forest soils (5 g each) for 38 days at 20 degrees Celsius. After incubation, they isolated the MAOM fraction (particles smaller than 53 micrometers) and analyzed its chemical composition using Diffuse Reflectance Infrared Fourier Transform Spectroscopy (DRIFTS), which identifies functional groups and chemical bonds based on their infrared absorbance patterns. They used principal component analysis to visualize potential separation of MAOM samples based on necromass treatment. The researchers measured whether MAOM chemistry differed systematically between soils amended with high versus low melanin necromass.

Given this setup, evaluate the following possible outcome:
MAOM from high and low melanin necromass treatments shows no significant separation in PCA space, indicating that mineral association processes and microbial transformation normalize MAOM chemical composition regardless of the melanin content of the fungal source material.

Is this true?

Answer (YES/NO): YES